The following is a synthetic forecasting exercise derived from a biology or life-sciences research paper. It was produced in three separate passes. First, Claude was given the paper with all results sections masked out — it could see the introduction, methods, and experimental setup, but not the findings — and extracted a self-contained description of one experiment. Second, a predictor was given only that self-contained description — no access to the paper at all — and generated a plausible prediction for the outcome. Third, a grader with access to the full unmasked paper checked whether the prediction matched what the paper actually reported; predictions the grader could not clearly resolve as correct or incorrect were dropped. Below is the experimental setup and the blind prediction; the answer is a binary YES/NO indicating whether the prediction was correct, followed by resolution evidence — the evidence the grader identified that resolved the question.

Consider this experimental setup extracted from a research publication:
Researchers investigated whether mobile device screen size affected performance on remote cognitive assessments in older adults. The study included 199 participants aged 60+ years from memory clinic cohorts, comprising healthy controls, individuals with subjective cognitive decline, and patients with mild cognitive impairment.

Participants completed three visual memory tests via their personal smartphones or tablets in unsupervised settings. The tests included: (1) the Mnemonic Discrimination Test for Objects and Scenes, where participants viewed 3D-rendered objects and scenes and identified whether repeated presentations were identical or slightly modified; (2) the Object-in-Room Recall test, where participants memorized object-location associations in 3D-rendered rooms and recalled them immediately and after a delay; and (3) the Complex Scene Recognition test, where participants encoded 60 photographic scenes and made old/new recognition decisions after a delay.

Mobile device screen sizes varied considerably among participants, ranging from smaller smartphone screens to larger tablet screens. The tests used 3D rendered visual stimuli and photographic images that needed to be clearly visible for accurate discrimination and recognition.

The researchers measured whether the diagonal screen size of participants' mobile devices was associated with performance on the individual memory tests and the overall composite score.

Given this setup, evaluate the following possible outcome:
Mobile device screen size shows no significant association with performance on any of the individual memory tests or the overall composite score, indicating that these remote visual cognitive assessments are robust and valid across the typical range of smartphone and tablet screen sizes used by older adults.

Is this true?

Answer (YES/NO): YES